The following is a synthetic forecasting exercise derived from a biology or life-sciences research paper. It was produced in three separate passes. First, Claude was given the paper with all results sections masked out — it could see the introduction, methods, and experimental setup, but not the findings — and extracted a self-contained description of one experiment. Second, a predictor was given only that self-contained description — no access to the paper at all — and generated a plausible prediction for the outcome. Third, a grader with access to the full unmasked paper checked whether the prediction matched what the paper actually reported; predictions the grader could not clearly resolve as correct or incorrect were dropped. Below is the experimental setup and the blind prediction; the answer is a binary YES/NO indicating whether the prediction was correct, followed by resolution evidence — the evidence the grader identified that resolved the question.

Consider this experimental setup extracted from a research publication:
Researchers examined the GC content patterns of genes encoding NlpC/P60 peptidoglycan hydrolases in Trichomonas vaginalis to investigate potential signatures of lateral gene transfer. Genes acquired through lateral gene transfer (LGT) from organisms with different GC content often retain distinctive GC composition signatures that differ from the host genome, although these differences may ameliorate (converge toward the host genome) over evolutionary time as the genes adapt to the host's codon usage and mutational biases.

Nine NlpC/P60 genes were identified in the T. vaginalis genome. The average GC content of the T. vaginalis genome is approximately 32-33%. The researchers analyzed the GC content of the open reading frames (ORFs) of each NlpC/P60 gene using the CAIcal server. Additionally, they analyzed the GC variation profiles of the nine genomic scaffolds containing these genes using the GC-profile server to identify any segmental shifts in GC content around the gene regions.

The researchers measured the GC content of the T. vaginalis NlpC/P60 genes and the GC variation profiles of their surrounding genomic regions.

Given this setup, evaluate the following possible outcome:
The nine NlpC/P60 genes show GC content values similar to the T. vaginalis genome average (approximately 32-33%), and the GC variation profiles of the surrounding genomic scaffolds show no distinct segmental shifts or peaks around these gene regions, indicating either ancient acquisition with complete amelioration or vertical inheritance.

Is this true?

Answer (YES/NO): NO